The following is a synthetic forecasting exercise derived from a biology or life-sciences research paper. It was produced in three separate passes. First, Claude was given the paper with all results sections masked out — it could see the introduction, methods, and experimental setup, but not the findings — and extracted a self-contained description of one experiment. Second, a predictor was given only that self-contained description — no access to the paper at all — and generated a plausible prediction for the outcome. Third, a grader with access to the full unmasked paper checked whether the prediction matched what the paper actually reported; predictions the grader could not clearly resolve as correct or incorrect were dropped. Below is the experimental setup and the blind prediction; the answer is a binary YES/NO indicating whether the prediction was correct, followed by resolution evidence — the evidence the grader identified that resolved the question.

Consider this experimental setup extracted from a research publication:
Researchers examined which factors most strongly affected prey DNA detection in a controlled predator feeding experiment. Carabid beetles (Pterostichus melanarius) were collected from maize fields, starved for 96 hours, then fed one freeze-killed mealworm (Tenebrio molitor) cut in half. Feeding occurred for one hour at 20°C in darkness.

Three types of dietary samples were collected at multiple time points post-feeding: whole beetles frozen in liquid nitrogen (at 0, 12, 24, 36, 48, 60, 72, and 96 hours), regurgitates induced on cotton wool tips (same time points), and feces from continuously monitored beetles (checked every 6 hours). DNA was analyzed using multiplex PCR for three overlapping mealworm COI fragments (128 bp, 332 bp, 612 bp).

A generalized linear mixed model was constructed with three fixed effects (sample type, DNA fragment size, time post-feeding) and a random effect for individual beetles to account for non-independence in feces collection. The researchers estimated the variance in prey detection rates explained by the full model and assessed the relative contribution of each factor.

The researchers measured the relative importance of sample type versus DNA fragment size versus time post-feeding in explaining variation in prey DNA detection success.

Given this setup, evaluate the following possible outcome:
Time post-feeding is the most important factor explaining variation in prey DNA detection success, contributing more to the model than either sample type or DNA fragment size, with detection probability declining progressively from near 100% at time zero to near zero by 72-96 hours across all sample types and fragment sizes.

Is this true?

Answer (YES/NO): NO